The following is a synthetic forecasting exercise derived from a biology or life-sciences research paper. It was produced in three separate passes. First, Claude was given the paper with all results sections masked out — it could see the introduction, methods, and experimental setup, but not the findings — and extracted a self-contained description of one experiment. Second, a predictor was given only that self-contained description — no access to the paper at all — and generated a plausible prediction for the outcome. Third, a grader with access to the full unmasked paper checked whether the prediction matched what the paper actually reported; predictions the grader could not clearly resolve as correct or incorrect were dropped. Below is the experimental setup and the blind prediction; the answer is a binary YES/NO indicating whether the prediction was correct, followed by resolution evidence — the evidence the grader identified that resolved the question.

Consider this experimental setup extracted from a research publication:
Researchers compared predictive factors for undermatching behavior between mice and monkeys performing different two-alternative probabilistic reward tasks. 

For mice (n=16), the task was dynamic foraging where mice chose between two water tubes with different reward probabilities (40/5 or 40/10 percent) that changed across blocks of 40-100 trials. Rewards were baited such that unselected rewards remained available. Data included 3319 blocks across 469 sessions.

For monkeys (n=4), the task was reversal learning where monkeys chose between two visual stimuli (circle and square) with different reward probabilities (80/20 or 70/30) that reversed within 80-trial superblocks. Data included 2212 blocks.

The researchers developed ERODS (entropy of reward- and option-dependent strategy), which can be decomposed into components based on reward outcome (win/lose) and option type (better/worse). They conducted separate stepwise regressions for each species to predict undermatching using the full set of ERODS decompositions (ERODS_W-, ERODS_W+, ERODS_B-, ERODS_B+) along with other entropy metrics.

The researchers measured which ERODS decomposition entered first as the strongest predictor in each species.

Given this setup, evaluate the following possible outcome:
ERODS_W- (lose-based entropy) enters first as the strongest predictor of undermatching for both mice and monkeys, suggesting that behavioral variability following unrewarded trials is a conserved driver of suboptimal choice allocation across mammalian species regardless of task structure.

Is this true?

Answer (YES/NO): YES